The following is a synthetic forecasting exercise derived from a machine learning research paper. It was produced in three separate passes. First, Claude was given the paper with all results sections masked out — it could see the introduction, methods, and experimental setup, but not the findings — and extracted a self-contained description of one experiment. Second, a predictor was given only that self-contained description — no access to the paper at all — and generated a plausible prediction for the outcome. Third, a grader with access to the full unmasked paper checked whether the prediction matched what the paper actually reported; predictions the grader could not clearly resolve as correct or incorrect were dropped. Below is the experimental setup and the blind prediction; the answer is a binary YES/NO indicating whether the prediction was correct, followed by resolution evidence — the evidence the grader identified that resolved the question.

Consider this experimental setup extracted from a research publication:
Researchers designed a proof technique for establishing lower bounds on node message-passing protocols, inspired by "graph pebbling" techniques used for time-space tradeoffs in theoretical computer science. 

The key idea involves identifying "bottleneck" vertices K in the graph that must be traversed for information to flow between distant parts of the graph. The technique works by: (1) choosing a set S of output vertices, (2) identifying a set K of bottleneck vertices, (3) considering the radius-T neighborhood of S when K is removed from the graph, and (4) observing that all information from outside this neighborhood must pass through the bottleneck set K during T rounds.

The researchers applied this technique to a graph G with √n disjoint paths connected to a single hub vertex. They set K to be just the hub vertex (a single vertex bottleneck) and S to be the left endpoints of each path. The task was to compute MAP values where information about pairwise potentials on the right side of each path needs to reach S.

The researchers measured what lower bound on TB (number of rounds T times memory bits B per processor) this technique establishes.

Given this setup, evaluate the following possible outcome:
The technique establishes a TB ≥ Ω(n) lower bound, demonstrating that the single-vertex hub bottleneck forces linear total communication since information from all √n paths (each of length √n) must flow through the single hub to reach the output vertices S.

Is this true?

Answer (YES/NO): NO